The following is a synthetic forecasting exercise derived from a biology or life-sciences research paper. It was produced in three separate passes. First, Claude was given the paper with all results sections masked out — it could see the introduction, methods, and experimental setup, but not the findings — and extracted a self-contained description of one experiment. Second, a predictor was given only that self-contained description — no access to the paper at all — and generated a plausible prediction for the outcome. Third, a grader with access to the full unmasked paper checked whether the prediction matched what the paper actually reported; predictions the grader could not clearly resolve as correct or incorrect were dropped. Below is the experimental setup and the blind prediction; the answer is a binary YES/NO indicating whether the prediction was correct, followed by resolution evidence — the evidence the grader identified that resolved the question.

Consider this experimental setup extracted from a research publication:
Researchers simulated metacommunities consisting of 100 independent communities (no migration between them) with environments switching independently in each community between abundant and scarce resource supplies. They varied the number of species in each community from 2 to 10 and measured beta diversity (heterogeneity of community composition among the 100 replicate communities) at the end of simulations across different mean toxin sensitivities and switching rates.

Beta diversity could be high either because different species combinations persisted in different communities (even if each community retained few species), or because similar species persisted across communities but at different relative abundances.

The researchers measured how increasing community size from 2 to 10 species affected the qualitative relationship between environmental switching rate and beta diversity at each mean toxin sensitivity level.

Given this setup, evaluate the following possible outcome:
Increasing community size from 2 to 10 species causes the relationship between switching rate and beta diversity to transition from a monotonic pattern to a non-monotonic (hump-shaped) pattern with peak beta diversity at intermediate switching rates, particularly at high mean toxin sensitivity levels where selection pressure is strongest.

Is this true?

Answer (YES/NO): NO